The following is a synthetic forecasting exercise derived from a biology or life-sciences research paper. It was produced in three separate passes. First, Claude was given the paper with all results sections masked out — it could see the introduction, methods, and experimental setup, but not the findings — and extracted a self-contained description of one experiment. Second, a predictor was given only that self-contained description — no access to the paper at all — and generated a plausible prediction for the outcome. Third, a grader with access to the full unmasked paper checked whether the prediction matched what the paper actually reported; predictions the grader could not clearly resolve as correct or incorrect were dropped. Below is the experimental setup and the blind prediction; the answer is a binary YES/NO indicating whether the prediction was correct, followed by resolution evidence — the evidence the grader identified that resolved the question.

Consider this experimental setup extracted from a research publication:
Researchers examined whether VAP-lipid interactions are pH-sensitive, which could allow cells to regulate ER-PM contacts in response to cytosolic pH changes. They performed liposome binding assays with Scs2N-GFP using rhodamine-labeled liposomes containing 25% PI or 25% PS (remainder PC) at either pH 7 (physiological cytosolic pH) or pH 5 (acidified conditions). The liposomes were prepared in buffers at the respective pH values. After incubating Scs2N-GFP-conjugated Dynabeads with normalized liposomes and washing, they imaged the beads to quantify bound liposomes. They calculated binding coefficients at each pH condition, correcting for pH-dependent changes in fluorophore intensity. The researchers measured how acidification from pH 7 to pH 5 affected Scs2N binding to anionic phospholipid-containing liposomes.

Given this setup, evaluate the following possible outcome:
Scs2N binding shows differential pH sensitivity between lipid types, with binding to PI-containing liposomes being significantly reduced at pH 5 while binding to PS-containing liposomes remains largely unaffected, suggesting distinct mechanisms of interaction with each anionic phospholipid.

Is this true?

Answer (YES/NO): NO